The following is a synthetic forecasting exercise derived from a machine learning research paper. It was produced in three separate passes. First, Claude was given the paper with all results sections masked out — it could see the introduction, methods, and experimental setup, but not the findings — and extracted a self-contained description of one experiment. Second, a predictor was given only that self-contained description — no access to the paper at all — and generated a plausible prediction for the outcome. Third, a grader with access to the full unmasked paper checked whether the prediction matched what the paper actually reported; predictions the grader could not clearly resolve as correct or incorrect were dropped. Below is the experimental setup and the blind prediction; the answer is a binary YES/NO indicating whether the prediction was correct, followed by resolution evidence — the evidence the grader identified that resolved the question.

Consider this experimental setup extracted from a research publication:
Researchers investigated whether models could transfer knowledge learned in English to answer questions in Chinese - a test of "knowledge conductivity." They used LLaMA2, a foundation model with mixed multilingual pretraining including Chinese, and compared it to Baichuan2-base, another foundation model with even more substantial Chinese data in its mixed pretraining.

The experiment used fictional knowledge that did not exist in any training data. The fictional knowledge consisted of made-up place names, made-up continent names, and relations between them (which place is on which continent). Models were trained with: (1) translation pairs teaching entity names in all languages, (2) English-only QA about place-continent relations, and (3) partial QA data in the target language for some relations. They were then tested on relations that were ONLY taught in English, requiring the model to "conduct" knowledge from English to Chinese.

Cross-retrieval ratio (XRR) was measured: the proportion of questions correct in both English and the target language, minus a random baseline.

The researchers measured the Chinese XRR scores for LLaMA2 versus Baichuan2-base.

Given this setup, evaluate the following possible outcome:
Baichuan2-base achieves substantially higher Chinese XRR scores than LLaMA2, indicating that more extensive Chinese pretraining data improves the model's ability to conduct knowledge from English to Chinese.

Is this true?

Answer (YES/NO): NO